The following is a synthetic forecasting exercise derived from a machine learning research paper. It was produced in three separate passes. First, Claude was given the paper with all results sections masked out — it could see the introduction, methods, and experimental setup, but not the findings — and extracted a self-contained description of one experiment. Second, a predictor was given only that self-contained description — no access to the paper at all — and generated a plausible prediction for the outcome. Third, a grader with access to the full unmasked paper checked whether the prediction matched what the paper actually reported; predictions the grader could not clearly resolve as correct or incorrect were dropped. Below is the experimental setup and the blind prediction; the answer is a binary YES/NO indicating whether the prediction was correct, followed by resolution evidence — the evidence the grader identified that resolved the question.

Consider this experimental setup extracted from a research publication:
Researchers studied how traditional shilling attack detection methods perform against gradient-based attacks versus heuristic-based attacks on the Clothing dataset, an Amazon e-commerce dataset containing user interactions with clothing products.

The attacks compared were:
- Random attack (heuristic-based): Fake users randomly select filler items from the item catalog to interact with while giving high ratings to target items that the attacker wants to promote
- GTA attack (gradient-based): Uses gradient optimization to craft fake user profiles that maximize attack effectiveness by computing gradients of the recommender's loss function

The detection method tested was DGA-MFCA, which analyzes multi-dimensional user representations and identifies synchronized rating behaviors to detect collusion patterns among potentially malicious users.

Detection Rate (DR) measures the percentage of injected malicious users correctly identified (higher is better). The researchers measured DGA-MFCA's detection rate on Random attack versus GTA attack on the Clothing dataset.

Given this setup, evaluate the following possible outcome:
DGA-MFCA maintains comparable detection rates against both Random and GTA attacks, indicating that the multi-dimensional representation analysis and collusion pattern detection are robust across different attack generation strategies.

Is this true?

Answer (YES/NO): NO